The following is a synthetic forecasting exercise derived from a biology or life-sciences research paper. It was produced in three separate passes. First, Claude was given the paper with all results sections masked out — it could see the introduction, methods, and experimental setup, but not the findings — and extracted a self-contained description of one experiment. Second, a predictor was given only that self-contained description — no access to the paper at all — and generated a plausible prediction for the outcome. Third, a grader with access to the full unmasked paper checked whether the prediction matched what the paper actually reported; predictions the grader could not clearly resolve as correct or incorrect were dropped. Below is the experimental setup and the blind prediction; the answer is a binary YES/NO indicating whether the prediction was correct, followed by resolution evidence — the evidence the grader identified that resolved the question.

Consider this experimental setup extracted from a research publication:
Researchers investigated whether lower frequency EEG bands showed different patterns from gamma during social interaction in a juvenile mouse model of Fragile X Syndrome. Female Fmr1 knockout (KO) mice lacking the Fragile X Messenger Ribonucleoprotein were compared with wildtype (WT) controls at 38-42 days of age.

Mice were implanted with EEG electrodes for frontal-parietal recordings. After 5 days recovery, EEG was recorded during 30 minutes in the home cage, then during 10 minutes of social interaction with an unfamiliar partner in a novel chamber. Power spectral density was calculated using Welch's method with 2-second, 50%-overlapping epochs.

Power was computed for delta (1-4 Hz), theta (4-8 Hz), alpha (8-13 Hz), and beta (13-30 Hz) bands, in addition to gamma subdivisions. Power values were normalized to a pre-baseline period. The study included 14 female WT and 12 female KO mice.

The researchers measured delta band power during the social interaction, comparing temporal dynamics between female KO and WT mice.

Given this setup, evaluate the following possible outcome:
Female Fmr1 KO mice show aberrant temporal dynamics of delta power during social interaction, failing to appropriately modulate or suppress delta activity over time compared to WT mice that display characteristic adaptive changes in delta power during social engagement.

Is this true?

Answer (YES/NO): NO